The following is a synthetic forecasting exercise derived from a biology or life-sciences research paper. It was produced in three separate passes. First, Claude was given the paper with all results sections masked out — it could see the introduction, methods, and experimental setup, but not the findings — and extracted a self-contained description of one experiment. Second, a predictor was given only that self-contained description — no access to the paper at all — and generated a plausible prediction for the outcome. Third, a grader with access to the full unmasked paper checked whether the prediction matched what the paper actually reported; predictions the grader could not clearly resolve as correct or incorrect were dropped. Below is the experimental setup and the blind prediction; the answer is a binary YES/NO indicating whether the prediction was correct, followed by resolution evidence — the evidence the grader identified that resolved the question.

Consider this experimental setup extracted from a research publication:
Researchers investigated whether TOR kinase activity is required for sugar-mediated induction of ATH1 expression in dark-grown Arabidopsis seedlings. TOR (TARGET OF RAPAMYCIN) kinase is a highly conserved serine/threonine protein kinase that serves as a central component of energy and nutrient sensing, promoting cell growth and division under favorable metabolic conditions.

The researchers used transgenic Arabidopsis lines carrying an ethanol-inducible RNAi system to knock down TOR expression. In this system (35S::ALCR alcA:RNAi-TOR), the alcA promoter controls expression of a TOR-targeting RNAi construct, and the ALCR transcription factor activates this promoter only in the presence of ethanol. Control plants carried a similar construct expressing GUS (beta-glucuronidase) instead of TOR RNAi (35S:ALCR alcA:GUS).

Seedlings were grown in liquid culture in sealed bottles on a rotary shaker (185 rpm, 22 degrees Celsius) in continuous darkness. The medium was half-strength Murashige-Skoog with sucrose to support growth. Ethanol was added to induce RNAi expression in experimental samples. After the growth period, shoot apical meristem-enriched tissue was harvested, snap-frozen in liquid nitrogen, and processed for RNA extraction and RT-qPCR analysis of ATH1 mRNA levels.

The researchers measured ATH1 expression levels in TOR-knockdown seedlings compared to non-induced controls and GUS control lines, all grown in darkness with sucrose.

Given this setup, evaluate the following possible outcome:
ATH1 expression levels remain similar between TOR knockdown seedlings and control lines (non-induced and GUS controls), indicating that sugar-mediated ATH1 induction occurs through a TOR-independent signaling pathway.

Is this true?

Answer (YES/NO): NO